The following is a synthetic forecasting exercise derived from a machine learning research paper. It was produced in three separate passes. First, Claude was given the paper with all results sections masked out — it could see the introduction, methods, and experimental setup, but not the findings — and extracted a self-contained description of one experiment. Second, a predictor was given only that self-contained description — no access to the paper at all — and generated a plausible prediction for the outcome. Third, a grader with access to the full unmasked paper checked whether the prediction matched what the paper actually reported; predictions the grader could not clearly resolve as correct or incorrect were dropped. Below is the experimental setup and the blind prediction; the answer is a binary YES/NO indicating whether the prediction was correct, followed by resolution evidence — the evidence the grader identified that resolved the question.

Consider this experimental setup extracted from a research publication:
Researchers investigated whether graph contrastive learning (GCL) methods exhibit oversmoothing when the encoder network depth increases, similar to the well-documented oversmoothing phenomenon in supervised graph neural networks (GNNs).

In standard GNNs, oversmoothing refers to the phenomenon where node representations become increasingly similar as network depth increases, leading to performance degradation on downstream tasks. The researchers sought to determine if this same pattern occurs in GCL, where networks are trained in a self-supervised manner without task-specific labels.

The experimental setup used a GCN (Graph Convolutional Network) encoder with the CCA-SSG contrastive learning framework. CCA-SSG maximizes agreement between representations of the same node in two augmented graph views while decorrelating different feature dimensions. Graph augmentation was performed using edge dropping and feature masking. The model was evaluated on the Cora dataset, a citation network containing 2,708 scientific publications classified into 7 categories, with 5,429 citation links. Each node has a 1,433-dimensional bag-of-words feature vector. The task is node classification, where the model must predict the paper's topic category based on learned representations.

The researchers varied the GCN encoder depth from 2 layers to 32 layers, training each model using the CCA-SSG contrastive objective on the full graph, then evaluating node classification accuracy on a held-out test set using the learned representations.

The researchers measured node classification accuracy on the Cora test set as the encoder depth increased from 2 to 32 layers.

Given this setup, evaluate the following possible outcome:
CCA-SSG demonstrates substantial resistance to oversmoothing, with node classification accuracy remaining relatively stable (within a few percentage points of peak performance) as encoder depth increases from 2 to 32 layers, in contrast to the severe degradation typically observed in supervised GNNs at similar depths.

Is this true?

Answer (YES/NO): NO